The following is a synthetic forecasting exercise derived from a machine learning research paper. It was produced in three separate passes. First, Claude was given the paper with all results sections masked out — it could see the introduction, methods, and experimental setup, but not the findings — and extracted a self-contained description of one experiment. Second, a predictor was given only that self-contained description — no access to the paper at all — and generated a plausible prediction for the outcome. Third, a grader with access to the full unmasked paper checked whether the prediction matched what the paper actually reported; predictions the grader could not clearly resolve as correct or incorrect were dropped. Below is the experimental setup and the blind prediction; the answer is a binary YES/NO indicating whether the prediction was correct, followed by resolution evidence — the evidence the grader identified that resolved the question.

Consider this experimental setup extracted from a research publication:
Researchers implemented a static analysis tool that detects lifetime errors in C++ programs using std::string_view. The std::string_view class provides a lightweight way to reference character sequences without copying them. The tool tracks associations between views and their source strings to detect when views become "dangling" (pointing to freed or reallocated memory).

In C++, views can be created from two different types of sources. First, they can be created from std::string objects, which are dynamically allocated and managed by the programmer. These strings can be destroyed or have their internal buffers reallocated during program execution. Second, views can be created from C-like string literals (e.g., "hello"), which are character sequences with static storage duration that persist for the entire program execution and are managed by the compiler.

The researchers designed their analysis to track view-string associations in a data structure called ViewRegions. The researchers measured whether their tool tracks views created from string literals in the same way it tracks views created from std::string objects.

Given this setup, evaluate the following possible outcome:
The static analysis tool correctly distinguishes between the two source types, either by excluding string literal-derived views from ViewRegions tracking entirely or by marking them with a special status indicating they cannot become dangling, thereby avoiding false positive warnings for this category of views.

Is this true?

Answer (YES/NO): YES